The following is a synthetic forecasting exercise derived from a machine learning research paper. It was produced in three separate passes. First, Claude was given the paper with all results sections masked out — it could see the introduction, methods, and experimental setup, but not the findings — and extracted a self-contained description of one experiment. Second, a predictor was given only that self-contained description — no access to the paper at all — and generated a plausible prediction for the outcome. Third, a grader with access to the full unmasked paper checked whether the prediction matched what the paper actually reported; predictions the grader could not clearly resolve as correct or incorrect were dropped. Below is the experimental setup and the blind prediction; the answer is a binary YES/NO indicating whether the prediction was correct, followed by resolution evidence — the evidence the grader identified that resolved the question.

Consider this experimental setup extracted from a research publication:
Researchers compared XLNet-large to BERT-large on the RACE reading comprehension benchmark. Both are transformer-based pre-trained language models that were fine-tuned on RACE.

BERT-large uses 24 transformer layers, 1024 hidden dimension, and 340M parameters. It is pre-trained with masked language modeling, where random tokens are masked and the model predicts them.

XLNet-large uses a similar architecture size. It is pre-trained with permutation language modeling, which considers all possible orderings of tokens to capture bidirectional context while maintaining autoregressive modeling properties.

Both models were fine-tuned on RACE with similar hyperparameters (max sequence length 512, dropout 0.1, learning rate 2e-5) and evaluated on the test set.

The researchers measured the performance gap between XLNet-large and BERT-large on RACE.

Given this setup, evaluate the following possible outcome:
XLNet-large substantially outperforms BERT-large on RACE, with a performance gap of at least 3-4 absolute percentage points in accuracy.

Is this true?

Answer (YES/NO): YES